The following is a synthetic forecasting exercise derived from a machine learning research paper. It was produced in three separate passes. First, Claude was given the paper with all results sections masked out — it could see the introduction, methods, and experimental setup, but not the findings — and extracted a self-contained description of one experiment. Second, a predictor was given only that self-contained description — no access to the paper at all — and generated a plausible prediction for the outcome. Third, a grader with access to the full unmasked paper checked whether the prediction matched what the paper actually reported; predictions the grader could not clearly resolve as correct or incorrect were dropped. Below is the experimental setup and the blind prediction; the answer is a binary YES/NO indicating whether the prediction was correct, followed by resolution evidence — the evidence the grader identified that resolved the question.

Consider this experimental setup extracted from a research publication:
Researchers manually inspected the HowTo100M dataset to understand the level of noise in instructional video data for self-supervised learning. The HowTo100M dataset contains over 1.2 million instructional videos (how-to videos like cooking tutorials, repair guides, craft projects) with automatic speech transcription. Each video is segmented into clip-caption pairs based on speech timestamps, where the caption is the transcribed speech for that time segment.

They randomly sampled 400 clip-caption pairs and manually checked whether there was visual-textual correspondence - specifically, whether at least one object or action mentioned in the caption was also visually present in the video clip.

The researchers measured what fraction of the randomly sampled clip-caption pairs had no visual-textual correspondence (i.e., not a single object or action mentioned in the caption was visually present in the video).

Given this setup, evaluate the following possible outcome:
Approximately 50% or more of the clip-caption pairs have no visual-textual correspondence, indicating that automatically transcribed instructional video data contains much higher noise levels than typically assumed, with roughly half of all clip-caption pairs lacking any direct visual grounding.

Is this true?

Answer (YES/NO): YES